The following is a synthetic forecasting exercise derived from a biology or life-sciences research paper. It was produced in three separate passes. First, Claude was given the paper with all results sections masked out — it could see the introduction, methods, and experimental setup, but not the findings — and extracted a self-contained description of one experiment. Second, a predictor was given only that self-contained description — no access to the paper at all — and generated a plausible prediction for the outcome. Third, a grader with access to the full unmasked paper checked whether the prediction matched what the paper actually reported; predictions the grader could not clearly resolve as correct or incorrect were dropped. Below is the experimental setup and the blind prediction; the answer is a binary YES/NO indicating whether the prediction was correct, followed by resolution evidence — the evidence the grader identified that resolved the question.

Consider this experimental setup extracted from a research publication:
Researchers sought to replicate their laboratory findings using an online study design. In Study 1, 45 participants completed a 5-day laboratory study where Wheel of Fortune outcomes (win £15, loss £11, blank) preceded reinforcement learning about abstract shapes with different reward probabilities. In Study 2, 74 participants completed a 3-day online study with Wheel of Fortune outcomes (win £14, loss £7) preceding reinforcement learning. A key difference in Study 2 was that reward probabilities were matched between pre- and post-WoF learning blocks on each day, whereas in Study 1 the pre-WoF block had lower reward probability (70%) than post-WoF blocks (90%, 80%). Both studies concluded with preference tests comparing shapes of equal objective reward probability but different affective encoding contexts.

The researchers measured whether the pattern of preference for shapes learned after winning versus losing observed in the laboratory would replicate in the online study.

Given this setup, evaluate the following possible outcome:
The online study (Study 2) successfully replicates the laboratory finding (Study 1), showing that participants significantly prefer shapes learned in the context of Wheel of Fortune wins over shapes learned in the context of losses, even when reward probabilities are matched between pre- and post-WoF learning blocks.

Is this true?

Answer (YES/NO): NO